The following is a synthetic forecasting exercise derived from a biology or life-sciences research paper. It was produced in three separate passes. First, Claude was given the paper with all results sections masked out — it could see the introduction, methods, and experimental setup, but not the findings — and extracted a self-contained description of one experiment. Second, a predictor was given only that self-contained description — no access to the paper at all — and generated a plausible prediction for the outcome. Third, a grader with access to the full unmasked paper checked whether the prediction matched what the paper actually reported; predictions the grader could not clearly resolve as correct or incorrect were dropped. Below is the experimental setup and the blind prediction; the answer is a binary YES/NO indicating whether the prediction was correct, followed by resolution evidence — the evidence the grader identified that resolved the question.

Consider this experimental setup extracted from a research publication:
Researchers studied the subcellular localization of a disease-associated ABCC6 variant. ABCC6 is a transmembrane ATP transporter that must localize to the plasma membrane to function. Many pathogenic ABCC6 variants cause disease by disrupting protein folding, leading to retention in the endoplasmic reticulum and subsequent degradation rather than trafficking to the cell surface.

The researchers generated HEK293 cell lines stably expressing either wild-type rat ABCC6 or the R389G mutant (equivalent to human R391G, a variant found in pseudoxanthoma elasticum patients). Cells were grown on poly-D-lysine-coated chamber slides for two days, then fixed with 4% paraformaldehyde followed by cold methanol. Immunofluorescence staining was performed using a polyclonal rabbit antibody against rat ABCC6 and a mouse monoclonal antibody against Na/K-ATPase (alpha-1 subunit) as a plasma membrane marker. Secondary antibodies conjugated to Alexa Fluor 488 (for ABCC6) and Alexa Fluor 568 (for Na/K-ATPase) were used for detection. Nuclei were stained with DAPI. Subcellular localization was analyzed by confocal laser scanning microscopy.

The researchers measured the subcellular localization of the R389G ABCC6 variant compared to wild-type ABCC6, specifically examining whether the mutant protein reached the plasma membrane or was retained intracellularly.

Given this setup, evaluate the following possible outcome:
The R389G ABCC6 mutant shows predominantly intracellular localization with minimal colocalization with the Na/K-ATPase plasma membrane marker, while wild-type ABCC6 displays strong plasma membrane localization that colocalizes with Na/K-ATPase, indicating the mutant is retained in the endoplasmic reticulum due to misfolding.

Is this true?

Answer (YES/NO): NO